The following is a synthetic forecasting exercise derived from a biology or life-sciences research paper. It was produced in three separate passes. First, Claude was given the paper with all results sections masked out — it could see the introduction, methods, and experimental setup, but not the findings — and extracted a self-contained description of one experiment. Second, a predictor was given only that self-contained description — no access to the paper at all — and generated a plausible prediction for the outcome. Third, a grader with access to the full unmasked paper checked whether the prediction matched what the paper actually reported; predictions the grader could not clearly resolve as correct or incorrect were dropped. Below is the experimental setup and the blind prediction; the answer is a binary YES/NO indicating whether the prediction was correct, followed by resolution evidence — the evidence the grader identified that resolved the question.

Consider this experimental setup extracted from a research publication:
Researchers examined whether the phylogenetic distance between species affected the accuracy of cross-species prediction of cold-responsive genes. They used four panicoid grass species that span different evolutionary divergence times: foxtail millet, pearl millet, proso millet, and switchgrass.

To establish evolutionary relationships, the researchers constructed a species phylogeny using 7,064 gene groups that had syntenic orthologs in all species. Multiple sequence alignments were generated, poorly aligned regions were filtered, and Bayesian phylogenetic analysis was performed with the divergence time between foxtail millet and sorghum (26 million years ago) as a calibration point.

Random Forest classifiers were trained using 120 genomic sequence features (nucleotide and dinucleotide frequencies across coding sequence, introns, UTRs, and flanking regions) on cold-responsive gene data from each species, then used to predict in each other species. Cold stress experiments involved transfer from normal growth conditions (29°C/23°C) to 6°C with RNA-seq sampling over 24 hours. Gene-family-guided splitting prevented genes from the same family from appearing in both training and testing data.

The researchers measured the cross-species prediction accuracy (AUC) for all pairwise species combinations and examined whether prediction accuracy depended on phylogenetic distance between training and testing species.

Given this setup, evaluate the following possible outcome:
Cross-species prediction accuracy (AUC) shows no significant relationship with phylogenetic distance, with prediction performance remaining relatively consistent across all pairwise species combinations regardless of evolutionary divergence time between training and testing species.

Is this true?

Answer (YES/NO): YES